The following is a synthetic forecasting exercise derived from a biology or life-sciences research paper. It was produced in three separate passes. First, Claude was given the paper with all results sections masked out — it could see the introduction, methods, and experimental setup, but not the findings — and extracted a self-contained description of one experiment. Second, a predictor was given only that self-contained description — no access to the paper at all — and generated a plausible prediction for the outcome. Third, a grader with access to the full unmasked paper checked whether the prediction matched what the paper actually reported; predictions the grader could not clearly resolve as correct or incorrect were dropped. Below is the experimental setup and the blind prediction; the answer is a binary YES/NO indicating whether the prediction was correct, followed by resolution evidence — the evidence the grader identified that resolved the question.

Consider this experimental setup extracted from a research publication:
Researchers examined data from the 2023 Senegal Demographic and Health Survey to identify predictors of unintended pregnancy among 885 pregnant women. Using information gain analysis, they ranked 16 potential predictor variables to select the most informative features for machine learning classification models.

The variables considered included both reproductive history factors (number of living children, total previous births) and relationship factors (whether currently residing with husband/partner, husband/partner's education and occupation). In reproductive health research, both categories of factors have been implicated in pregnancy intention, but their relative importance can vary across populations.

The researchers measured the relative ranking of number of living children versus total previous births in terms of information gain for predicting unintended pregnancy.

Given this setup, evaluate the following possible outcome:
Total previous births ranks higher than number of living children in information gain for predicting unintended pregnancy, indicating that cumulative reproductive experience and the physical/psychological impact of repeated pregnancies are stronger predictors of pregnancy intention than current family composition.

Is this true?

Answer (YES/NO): YES